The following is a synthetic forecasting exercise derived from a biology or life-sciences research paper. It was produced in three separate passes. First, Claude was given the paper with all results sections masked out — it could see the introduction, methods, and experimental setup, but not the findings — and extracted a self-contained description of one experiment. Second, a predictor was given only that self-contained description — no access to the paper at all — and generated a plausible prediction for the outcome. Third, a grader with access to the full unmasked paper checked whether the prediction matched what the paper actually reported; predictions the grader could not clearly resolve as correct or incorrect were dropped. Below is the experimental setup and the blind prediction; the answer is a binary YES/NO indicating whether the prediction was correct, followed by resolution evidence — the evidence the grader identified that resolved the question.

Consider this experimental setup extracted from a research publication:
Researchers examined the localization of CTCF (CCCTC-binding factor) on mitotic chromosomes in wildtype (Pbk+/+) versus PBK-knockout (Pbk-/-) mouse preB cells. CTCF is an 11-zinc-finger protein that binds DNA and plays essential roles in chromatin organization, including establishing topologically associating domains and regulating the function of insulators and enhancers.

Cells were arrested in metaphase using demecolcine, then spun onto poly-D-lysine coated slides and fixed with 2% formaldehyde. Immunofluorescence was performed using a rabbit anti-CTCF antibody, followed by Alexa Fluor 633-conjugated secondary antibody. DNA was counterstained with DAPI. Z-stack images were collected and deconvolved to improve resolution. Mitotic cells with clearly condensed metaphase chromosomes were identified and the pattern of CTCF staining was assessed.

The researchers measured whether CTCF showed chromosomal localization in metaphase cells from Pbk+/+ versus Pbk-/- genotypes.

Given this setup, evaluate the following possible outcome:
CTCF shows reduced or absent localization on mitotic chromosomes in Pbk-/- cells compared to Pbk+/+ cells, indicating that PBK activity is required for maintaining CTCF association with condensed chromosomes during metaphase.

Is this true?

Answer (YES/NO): NO